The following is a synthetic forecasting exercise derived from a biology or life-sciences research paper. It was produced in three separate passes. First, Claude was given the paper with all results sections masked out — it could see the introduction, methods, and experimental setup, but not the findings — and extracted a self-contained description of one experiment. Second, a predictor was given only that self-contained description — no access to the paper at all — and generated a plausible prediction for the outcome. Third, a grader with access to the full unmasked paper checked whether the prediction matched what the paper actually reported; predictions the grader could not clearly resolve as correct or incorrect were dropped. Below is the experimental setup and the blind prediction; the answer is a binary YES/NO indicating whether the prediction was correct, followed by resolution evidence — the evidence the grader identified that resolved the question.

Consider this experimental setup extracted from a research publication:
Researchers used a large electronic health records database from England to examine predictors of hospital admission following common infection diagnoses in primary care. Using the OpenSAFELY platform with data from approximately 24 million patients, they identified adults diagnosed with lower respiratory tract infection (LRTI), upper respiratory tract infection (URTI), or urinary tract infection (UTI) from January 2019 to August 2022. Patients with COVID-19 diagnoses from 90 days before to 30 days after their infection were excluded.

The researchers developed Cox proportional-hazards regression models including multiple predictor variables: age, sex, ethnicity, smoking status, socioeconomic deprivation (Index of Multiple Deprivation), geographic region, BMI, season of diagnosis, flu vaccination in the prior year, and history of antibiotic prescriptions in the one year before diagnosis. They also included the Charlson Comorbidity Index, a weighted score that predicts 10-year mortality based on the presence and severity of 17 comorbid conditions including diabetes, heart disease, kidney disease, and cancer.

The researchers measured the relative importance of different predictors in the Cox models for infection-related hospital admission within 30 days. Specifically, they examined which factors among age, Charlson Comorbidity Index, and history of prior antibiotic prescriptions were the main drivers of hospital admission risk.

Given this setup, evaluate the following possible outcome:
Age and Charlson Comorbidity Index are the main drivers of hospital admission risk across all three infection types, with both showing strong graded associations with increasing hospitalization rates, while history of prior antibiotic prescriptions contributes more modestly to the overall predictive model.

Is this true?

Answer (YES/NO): NO